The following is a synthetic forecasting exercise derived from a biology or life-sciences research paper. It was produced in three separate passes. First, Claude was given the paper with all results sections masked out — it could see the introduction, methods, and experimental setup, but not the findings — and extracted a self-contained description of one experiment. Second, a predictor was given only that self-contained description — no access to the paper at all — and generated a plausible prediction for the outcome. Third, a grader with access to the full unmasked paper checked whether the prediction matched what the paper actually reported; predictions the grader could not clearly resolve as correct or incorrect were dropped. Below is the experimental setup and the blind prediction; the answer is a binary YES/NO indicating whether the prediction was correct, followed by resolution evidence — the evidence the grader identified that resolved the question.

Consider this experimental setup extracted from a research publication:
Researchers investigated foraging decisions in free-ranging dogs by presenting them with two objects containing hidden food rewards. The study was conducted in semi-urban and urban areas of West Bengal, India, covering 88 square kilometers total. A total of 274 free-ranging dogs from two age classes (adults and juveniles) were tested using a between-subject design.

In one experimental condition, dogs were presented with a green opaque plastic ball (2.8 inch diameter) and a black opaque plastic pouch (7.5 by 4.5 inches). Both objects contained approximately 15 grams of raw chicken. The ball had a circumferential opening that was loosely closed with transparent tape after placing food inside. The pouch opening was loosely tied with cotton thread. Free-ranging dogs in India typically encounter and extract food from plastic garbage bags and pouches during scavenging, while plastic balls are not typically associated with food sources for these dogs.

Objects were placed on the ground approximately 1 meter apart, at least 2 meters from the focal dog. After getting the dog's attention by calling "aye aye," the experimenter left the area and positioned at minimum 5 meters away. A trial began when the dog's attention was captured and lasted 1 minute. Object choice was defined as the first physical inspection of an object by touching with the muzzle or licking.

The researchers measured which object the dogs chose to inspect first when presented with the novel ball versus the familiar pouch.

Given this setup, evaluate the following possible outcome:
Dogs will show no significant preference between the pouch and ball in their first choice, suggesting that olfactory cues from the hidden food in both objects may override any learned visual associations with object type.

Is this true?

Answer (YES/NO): NO